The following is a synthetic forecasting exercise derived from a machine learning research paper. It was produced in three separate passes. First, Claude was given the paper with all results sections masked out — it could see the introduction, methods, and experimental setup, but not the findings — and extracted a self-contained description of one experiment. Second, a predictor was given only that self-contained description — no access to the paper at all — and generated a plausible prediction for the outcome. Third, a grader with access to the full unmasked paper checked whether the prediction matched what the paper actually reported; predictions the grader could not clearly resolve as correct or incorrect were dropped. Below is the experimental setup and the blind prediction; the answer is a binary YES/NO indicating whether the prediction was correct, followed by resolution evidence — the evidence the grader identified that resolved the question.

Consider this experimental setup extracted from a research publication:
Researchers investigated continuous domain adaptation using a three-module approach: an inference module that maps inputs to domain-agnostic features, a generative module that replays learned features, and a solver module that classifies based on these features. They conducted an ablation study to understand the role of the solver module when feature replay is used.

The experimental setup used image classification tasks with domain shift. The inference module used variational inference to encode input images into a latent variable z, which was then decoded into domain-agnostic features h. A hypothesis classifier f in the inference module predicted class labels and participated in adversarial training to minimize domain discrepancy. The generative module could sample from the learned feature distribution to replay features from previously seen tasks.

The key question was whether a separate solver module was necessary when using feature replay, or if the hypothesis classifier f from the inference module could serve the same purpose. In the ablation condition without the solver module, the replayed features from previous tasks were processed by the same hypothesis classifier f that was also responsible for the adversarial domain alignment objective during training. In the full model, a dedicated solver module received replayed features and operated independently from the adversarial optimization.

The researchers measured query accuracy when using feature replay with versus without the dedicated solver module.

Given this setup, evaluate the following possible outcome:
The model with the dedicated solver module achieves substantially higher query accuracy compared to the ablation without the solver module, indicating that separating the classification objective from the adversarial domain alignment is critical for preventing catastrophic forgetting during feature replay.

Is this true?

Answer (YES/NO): YES